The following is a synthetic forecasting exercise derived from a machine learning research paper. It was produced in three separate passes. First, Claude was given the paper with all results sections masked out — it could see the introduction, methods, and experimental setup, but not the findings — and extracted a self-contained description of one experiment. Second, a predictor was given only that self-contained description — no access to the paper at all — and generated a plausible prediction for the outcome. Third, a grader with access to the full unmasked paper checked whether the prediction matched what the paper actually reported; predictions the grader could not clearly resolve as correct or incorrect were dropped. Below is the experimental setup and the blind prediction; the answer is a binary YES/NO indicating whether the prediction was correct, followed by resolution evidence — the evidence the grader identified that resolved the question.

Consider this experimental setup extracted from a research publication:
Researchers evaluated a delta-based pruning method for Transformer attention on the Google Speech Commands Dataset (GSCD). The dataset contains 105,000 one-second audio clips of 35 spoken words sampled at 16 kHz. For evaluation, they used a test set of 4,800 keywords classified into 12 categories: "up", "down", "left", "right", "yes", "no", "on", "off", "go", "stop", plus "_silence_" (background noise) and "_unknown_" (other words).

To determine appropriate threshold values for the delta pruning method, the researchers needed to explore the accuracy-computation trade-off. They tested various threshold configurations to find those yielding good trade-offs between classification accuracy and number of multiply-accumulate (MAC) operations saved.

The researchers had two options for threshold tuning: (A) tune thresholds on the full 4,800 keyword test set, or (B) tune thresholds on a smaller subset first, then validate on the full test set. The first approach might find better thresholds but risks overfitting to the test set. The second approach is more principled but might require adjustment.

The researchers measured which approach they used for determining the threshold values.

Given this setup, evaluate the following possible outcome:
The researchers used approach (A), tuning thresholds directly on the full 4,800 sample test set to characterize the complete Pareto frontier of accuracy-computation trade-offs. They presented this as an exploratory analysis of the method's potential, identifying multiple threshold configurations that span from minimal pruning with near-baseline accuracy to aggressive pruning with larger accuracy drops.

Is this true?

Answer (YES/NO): NO